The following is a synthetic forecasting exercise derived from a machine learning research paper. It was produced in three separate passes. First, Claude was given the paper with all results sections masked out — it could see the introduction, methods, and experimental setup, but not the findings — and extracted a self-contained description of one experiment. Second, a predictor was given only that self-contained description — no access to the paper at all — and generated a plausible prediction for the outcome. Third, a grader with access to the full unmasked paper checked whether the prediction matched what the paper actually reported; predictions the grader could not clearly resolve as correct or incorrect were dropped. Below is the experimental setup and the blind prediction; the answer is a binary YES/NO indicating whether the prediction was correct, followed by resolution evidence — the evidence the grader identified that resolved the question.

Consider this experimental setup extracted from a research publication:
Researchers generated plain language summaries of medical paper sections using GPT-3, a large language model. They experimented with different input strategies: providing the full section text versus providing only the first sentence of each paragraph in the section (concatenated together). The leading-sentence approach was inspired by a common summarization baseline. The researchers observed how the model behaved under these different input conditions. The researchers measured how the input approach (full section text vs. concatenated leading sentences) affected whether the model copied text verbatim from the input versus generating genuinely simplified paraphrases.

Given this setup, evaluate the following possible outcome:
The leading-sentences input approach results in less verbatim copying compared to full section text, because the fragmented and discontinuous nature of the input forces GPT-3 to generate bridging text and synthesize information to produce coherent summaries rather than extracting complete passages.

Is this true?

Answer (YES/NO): YES